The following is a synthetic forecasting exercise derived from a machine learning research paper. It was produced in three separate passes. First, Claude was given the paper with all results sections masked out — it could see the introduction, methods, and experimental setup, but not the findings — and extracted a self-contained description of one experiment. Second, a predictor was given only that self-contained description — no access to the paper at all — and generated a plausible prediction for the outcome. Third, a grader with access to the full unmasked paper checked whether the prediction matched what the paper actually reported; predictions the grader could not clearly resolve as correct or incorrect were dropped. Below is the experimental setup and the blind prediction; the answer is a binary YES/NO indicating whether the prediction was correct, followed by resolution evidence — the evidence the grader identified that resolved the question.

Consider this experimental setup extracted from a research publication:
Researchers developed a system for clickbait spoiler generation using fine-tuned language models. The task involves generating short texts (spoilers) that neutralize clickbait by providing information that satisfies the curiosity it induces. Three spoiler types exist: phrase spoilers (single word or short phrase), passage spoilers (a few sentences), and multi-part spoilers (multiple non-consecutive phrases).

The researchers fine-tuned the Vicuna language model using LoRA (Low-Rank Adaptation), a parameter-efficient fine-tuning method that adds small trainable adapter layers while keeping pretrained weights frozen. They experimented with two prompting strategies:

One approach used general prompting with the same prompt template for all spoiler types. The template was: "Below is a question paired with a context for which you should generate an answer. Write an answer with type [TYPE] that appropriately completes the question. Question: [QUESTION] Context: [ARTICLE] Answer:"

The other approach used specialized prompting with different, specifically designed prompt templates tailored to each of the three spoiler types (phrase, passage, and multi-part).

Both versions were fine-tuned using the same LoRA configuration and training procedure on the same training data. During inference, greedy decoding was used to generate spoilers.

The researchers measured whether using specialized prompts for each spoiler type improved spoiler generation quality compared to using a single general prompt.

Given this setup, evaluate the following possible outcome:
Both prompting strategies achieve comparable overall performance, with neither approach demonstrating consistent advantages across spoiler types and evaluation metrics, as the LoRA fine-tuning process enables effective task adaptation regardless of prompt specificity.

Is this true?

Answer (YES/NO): NO